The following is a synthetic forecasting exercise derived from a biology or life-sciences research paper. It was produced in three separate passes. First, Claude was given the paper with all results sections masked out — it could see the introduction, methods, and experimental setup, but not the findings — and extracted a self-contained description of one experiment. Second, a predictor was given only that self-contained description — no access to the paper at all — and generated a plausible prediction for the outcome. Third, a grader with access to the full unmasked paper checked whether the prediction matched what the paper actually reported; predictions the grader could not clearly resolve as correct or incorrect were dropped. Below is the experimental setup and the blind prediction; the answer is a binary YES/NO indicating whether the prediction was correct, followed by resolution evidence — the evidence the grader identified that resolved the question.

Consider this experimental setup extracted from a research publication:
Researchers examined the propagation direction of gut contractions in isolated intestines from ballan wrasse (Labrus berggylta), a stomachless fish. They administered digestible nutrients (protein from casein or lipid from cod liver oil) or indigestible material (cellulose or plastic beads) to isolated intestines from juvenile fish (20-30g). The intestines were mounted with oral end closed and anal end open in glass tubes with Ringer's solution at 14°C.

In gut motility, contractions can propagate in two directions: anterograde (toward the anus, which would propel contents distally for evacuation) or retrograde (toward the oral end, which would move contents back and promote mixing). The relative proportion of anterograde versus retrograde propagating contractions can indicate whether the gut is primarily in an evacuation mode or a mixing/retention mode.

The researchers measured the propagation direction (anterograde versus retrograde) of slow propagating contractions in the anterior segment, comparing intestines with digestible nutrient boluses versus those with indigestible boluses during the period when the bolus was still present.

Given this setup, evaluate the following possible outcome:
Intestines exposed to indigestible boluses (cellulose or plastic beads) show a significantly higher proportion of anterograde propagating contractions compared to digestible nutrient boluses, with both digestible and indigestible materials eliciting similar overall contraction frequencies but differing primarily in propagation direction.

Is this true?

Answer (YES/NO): NO